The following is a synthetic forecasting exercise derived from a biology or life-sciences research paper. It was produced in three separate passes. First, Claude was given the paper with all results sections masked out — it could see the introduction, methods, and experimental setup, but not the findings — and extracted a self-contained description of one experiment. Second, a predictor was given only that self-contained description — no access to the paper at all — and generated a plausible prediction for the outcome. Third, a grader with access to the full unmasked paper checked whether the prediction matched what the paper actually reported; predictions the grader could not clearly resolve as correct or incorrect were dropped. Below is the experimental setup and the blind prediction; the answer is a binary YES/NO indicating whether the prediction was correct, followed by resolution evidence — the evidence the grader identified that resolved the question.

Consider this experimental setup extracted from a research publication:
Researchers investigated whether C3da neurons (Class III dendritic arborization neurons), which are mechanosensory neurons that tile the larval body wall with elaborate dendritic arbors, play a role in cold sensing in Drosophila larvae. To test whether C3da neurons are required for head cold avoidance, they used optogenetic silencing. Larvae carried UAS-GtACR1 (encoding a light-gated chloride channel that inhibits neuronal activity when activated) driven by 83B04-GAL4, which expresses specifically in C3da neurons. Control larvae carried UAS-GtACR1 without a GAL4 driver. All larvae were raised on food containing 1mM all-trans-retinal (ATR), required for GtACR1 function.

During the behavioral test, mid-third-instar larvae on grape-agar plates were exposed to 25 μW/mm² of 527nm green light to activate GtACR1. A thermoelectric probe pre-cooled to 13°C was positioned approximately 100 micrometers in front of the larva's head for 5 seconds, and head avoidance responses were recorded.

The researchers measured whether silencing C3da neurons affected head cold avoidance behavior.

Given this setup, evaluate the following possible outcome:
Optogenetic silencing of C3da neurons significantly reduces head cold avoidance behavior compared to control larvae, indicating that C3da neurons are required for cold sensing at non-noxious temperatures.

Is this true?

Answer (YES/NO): NO